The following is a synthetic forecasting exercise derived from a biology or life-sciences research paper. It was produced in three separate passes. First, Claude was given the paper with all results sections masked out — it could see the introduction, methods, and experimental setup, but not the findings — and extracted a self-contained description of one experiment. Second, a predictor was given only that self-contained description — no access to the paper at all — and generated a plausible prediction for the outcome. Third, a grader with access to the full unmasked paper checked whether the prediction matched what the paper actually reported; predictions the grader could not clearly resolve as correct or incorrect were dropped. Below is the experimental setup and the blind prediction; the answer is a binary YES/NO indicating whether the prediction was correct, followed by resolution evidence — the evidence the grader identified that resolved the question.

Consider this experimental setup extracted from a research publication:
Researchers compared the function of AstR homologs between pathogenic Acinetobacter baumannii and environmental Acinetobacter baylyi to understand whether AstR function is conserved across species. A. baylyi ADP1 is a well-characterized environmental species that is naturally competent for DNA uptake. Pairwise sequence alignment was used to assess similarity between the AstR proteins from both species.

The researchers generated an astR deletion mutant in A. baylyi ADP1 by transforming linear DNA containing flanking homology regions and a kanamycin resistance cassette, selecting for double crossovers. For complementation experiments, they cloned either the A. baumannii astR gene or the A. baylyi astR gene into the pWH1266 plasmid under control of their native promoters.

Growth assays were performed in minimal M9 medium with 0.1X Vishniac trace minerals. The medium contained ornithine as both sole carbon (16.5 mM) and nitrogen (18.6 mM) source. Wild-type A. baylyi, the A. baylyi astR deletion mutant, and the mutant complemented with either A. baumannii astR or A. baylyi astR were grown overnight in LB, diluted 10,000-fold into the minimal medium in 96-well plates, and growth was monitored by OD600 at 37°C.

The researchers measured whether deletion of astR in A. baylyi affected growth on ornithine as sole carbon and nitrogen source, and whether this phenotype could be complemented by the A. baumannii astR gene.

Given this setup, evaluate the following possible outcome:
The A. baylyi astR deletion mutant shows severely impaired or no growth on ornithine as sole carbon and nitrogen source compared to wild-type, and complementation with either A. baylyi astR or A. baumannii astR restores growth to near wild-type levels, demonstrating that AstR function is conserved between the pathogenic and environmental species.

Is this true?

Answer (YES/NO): NO